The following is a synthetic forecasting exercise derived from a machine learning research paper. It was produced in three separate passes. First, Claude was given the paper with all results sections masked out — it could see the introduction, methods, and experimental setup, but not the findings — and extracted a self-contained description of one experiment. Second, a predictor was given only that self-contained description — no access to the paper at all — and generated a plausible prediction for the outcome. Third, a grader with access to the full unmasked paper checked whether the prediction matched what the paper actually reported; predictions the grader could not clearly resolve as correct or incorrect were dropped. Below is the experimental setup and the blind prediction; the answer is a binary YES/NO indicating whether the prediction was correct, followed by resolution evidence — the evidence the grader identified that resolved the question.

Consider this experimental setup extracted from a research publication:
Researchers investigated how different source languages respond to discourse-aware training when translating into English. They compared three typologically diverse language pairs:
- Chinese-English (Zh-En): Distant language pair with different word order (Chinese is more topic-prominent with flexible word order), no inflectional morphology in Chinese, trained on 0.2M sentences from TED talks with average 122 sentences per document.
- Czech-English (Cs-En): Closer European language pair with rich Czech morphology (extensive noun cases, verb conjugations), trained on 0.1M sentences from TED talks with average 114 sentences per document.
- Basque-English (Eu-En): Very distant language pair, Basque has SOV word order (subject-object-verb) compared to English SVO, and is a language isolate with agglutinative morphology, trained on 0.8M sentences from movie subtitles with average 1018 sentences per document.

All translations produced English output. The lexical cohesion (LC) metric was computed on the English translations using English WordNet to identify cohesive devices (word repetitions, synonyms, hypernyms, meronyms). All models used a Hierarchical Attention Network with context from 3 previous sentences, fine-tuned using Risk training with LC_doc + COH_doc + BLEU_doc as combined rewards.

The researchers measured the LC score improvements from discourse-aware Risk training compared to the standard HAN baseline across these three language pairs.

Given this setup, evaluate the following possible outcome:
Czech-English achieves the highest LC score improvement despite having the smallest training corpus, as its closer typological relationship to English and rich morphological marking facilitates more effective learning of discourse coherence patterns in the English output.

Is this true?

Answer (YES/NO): NO